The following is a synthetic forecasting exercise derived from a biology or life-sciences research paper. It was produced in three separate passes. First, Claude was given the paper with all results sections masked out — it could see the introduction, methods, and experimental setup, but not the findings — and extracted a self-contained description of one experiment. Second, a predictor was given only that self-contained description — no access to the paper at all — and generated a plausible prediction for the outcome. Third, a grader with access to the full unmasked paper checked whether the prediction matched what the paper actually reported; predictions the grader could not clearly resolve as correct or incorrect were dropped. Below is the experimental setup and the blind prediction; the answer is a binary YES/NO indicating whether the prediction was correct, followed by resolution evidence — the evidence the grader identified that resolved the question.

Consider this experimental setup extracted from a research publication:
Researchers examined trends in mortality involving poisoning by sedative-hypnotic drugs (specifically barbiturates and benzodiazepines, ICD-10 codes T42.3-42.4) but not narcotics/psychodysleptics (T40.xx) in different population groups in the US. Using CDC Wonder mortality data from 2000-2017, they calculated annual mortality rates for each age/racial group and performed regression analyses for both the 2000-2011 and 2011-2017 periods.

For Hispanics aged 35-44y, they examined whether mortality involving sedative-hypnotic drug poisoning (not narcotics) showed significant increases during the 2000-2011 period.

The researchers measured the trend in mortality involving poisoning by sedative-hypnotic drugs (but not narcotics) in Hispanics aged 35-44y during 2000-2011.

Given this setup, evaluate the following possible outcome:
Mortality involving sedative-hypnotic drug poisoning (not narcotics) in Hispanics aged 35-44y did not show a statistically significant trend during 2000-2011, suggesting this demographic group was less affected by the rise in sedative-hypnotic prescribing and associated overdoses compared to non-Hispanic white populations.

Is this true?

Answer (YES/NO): NO